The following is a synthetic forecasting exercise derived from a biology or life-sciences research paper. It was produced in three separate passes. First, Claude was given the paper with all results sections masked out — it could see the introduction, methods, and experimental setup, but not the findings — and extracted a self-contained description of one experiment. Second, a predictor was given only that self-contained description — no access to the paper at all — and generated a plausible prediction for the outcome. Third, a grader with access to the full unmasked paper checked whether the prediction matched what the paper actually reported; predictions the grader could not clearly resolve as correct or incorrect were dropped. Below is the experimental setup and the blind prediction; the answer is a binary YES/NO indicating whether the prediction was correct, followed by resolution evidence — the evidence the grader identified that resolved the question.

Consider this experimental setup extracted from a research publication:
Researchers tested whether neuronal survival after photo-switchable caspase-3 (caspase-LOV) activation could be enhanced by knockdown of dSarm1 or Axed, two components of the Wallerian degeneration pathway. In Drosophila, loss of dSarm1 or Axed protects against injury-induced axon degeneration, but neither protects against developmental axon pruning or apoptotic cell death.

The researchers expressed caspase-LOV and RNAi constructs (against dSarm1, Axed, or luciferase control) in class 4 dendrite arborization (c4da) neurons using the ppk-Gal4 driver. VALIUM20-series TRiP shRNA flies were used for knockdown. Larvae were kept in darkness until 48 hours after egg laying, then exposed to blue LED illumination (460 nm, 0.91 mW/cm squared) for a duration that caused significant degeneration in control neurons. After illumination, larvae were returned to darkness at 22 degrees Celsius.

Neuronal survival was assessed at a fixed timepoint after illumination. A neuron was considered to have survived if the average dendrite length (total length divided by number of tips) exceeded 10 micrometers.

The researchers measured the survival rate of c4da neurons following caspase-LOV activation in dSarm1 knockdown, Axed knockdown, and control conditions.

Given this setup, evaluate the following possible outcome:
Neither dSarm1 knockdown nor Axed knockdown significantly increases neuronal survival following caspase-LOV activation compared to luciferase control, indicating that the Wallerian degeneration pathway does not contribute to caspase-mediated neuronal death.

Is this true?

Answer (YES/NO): NO